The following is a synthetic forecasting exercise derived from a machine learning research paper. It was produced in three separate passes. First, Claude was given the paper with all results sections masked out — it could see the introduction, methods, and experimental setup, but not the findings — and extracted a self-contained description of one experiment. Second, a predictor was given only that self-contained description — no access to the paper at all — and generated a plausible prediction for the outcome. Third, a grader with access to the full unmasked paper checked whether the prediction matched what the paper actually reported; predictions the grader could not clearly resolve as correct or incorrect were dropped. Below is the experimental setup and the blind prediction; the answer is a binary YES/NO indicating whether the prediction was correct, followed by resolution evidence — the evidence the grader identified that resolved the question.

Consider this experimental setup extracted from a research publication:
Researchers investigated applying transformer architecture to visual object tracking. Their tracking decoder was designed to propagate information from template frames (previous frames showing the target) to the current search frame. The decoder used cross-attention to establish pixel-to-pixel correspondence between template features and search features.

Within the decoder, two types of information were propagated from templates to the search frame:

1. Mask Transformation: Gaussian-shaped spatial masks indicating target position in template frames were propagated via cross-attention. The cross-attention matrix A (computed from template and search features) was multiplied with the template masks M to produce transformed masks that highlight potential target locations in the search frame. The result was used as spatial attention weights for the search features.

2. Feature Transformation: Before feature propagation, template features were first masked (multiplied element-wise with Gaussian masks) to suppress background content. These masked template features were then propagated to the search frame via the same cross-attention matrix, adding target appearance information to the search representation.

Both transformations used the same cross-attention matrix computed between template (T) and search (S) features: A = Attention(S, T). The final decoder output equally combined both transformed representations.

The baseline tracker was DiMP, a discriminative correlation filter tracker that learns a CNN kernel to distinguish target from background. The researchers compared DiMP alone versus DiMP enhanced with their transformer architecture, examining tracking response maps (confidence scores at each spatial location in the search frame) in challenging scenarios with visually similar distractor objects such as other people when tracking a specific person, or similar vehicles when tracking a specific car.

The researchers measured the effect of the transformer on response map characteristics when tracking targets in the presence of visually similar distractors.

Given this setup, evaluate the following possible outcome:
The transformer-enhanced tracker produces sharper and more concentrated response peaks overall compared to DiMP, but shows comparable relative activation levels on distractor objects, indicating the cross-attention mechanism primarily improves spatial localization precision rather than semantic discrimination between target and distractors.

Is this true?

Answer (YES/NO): NO